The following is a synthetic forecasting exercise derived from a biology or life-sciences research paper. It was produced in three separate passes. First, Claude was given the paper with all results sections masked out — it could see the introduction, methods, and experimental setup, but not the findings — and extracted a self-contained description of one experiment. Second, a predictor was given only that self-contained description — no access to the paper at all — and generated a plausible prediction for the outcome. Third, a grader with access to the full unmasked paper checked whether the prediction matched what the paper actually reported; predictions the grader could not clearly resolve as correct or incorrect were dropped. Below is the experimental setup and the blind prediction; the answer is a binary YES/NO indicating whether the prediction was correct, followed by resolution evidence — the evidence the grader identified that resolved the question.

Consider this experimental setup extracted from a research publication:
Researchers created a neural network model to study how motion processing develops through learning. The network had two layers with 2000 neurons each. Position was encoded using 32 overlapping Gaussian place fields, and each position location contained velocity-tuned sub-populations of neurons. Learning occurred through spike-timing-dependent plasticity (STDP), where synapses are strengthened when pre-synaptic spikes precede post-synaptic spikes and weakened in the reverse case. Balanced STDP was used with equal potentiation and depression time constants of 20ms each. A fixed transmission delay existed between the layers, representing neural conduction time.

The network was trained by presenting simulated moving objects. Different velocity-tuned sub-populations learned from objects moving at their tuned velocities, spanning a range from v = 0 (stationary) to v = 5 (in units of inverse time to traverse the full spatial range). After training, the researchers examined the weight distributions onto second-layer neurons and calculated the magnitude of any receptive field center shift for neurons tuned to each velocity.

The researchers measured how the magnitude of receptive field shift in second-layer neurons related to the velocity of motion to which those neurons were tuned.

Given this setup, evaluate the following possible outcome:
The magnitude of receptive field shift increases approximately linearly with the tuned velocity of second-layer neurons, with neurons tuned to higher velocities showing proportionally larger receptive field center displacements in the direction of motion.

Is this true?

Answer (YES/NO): NO